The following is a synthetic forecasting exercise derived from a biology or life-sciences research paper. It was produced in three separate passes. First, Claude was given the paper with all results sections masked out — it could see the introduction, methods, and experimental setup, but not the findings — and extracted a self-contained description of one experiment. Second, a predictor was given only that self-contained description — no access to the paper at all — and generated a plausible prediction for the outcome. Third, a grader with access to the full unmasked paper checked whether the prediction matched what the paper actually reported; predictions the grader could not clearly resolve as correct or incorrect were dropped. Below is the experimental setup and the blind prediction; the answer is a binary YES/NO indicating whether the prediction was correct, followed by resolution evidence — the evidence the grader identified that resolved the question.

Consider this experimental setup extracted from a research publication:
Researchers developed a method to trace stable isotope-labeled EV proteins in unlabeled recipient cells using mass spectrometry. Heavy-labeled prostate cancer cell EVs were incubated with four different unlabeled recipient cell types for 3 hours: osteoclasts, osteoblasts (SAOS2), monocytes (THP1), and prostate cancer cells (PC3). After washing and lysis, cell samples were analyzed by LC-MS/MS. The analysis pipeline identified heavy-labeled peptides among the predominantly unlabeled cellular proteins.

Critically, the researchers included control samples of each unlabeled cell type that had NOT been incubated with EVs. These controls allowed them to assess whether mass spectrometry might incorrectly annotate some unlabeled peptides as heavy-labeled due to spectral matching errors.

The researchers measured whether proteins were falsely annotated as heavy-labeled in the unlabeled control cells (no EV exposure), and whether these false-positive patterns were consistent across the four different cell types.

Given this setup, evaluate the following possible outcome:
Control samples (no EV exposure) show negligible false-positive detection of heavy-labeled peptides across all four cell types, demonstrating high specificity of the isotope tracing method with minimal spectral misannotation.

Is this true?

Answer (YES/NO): NO